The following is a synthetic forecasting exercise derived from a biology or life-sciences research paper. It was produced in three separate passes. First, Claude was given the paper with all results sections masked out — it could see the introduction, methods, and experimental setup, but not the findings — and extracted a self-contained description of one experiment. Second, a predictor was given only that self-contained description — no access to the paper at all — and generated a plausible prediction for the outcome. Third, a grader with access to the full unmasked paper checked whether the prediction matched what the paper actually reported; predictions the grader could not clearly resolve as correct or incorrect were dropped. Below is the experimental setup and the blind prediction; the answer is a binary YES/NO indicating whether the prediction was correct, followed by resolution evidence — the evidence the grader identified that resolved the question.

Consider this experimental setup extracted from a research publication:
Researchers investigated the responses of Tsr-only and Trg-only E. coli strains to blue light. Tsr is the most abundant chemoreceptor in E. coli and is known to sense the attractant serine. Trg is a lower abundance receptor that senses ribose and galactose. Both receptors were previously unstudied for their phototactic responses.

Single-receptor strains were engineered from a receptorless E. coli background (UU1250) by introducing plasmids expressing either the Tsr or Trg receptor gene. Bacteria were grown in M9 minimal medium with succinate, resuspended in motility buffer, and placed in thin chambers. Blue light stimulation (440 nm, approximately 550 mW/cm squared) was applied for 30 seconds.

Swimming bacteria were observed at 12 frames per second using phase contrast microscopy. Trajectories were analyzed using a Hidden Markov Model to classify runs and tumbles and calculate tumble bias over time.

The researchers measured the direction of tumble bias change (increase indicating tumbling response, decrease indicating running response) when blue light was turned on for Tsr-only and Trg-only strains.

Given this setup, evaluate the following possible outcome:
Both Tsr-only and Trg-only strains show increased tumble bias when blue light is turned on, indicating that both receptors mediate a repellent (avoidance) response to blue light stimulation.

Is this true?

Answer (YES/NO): YES